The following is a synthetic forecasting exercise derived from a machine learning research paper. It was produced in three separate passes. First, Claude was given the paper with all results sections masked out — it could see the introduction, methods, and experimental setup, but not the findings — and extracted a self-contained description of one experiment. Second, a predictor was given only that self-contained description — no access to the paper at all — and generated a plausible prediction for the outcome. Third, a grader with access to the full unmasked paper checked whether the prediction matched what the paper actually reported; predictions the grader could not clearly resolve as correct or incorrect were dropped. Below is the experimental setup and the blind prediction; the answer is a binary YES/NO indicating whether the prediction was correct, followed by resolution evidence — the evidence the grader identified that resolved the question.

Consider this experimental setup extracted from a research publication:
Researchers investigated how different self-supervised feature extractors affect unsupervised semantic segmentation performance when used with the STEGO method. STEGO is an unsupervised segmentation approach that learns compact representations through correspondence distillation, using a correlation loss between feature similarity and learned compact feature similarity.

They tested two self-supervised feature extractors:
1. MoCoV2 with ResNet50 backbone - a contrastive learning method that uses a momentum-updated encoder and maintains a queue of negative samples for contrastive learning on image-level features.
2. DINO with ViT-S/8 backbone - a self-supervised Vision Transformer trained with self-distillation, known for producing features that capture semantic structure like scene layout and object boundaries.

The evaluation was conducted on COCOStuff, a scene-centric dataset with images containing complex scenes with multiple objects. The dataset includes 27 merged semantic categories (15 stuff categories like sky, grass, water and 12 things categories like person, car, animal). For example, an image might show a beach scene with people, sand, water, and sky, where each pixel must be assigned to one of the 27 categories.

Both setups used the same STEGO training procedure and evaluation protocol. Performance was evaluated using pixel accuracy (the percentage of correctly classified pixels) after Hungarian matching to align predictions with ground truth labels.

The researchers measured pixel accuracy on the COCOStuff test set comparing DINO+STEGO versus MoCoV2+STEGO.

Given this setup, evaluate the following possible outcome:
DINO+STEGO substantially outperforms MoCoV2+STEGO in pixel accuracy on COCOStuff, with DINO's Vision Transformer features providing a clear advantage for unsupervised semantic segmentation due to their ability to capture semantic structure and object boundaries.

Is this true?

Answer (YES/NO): NO